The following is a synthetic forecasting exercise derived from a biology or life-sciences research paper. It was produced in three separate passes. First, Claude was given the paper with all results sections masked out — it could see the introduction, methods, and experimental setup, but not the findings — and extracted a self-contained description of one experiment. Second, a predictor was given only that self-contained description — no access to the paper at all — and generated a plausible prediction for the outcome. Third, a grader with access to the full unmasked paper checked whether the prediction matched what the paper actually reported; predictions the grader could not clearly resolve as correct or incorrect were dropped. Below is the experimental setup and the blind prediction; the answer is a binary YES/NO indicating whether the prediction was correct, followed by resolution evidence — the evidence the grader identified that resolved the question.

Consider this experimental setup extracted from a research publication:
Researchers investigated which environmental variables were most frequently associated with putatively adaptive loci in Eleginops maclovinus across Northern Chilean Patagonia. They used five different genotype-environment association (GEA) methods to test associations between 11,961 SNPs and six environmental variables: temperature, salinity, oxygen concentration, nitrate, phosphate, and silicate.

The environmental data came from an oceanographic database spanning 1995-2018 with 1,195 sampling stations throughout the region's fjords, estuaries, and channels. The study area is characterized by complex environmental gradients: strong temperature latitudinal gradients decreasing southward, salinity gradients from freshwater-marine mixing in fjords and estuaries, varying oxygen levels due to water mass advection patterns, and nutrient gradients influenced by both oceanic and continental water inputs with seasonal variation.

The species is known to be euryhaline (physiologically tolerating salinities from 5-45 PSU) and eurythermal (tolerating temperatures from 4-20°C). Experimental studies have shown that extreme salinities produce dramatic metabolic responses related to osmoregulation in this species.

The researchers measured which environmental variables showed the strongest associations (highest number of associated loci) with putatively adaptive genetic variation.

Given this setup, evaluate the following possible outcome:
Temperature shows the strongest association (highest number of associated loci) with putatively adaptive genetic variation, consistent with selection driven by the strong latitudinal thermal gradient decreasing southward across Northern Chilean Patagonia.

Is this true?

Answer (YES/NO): NO